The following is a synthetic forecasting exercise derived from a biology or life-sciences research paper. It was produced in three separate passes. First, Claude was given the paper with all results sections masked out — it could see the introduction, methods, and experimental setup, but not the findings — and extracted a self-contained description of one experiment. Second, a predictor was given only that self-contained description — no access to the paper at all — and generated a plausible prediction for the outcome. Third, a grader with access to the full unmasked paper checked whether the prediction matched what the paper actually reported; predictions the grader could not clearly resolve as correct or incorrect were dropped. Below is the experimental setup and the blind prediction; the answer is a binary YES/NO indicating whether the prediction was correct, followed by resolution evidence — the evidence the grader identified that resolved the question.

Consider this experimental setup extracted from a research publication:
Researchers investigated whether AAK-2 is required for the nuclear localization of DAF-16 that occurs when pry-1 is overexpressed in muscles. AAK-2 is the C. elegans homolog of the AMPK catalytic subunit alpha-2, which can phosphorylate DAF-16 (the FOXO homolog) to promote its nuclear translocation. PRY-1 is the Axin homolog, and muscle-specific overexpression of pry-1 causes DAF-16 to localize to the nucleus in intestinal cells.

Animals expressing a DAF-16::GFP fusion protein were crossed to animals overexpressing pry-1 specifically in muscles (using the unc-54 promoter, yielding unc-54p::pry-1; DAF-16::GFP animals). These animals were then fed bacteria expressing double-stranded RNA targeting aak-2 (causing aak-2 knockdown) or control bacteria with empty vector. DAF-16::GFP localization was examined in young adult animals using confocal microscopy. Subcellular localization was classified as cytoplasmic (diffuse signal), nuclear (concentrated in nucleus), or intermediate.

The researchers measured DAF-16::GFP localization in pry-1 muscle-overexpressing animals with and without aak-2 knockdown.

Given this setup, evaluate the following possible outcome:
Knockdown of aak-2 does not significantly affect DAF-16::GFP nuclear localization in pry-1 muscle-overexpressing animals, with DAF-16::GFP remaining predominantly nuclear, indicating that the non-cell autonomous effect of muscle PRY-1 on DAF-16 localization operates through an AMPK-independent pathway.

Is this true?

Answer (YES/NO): NO